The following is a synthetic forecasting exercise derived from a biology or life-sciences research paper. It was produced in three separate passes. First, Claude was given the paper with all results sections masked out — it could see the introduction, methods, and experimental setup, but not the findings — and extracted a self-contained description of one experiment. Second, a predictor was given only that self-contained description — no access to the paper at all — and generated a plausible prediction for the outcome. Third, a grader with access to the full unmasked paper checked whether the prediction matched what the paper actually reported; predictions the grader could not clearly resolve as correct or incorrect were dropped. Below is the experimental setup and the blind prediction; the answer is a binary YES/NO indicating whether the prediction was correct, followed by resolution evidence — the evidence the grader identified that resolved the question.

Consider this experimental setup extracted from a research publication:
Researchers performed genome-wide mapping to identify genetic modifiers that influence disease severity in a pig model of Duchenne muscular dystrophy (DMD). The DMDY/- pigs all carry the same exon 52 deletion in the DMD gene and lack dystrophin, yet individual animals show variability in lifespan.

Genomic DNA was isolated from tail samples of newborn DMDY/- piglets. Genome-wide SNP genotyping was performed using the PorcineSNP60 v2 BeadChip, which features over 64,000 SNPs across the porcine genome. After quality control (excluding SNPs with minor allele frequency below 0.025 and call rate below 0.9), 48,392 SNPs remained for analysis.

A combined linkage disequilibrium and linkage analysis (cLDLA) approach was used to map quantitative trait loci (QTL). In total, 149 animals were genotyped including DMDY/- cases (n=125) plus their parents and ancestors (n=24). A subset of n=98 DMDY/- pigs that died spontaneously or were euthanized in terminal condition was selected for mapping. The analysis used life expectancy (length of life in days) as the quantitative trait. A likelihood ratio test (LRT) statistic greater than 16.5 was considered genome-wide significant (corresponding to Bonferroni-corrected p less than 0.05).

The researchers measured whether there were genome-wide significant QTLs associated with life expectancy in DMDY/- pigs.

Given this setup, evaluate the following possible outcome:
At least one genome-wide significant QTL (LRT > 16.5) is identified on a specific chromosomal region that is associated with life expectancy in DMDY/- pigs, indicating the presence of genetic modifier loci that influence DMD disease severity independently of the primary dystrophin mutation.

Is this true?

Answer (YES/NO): NO